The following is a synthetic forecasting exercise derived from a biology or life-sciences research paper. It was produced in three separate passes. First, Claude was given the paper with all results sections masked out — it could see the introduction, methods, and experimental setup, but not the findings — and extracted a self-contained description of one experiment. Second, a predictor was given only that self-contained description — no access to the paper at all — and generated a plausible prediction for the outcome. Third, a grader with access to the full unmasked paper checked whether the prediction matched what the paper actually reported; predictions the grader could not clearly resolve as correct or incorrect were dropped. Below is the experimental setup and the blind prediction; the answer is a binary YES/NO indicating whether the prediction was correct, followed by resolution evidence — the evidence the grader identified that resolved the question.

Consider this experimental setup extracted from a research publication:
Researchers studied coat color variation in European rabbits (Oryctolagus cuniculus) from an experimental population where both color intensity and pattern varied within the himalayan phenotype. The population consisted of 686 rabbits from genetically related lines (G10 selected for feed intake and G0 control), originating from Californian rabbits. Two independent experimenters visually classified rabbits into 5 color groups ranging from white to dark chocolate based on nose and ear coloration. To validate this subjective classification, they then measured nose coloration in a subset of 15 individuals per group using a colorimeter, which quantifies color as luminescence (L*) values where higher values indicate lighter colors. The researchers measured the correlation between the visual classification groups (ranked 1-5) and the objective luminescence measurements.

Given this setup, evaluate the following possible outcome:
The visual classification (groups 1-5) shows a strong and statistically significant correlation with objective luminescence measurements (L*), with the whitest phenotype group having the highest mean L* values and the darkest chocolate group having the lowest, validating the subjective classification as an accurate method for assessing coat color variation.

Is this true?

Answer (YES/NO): NO